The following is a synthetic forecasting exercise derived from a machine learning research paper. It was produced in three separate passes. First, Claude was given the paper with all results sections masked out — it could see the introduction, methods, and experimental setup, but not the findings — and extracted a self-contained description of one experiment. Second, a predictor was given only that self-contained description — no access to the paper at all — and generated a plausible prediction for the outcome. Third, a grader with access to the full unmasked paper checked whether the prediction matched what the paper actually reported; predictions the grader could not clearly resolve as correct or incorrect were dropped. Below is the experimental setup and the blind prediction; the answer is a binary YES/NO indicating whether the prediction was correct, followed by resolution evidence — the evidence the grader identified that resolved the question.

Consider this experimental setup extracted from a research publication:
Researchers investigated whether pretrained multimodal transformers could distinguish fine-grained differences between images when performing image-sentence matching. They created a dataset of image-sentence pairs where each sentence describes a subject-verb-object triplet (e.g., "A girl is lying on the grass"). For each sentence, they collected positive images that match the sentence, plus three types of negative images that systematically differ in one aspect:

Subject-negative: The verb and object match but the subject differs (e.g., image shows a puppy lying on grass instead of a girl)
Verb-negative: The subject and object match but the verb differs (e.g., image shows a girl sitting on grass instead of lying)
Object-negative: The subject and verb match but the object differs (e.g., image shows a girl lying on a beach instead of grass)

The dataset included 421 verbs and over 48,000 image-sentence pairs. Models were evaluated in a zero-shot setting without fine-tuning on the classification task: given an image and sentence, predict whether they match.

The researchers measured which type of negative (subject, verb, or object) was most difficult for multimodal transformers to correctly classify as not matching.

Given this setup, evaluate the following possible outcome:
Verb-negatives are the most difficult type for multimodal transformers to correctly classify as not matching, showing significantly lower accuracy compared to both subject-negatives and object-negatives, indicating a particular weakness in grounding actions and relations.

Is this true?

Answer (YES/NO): YES